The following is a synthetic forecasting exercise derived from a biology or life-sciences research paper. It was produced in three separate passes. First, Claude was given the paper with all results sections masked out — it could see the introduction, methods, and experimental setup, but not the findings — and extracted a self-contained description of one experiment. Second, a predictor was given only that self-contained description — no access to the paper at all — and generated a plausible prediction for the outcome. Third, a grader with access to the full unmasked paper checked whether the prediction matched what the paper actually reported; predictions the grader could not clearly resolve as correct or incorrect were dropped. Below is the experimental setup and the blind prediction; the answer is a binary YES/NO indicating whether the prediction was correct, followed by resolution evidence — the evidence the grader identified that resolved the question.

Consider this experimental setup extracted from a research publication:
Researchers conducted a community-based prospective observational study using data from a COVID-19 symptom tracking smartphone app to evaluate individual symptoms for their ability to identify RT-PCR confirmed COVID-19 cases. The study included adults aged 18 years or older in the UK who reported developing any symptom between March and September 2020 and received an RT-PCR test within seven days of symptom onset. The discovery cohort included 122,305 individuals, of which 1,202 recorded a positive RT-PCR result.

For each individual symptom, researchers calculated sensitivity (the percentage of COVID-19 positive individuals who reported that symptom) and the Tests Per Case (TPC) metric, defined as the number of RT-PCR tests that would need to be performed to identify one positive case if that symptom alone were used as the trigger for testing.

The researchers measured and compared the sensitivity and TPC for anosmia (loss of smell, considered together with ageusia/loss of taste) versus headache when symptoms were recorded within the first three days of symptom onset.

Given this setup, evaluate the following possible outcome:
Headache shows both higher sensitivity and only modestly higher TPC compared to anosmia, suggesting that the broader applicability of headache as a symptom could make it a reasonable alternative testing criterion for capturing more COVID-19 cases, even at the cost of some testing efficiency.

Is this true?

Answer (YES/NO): NO